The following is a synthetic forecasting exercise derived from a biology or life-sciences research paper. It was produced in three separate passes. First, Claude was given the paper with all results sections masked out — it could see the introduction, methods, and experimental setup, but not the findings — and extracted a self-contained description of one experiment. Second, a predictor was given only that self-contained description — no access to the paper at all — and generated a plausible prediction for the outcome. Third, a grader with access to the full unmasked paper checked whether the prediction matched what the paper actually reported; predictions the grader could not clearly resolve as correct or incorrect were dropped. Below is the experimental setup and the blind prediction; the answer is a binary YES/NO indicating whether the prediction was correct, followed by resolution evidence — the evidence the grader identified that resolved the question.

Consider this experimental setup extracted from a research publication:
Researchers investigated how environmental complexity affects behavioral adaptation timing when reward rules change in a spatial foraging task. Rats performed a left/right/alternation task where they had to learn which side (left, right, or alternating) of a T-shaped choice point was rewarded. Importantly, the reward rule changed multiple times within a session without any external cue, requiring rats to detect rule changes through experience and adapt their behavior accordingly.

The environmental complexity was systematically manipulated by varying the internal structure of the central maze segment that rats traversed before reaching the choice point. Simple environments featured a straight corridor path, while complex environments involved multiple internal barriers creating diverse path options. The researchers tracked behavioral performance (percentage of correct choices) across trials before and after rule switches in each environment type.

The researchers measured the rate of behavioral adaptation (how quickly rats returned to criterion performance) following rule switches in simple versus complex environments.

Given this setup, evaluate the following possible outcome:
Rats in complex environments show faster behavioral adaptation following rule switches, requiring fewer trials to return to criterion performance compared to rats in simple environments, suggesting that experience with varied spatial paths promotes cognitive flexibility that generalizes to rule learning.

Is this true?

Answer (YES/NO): NO